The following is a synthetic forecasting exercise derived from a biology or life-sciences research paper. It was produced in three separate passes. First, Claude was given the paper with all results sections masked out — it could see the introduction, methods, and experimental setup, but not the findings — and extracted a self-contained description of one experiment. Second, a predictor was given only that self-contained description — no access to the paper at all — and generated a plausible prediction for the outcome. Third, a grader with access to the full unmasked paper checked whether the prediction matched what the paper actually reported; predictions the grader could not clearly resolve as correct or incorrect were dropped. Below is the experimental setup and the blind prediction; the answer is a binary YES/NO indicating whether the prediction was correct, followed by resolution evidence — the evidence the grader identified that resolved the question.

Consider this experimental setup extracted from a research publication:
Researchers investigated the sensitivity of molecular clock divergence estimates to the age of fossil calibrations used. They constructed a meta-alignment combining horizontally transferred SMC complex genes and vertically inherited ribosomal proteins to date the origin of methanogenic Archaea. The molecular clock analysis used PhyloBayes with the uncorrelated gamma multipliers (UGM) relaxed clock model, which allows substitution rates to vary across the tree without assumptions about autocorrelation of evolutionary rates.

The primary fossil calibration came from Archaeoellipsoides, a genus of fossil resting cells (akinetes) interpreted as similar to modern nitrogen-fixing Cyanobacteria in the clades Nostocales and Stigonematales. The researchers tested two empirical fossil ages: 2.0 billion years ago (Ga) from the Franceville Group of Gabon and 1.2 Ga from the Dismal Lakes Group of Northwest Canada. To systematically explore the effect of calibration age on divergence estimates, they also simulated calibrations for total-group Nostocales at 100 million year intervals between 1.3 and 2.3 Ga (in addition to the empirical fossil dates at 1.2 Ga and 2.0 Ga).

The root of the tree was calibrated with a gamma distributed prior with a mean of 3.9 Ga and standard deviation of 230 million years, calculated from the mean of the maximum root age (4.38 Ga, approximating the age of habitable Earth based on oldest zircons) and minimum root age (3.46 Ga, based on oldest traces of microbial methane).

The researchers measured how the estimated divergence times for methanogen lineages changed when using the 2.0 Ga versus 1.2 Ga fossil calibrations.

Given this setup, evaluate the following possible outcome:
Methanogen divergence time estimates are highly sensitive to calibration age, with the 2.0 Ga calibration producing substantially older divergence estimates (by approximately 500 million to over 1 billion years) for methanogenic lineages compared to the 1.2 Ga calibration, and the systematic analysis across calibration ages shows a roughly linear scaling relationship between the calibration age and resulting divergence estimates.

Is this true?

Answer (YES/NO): NO